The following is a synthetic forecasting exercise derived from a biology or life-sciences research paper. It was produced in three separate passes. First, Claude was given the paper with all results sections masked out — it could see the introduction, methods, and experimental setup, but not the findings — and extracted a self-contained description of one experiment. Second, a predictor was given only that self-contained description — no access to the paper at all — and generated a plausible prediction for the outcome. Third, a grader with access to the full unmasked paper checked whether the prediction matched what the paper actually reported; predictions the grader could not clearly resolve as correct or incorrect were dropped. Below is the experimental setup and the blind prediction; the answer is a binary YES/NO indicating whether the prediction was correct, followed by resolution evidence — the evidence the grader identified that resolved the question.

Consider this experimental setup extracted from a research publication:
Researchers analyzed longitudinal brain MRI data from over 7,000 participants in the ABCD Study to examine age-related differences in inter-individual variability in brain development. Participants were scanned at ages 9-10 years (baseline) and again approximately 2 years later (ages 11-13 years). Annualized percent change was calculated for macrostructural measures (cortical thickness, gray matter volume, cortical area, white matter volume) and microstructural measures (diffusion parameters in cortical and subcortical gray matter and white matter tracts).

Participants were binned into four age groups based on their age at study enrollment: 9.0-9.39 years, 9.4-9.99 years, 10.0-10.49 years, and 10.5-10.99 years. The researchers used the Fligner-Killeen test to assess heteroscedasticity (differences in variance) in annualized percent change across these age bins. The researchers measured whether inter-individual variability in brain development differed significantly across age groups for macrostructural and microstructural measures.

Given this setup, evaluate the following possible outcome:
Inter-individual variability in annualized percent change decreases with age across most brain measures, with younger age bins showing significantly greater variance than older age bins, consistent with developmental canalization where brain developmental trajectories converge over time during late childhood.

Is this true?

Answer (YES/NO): NO